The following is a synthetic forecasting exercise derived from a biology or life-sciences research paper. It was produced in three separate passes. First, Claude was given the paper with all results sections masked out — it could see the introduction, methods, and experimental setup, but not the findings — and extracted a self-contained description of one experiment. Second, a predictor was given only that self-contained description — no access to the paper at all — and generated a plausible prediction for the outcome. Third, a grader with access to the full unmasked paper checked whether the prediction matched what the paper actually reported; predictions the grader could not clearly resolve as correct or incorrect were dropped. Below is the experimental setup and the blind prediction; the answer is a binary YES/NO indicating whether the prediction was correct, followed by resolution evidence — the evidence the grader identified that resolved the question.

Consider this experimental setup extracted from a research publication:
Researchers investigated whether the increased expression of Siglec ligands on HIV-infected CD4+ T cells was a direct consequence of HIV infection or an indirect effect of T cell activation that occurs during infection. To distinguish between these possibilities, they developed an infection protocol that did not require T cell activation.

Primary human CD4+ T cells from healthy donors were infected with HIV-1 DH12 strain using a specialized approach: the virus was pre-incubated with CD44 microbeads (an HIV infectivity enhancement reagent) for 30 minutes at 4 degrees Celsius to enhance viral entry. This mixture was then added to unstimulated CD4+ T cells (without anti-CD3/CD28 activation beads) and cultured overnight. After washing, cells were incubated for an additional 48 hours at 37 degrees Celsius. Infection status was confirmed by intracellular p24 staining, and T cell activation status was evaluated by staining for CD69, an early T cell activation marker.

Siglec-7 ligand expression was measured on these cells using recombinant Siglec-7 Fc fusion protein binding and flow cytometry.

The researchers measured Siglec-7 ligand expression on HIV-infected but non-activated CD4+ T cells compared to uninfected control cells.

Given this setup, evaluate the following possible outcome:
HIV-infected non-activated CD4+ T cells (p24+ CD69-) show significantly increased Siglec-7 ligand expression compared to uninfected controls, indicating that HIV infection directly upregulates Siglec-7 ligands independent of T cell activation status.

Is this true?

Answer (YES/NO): YES